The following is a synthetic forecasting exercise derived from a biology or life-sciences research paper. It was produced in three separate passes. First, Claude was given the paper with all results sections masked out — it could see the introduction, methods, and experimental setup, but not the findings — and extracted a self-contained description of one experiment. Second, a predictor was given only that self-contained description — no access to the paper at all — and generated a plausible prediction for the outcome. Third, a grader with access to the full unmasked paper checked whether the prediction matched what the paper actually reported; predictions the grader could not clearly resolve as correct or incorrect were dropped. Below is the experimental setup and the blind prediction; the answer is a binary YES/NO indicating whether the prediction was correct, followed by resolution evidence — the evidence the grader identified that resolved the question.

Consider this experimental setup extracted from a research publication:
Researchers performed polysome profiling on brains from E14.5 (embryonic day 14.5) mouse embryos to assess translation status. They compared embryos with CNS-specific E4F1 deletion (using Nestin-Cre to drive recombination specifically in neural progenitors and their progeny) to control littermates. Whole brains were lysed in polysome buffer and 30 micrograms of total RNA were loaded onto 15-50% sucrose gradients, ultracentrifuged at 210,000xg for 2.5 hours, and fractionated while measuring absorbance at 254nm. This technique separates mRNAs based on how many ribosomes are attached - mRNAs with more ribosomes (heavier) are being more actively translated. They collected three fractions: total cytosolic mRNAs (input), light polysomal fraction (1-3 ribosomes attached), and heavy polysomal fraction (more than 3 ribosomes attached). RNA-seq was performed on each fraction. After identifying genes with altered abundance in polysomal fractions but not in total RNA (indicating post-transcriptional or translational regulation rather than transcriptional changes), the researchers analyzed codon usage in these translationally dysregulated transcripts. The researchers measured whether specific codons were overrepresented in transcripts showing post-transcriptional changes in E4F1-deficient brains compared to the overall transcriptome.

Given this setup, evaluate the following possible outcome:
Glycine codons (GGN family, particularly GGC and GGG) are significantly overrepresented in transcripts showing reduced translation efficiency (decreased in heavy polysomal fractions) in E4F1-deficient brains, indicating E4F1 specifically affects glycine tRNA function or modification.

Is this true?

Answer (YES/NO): NO